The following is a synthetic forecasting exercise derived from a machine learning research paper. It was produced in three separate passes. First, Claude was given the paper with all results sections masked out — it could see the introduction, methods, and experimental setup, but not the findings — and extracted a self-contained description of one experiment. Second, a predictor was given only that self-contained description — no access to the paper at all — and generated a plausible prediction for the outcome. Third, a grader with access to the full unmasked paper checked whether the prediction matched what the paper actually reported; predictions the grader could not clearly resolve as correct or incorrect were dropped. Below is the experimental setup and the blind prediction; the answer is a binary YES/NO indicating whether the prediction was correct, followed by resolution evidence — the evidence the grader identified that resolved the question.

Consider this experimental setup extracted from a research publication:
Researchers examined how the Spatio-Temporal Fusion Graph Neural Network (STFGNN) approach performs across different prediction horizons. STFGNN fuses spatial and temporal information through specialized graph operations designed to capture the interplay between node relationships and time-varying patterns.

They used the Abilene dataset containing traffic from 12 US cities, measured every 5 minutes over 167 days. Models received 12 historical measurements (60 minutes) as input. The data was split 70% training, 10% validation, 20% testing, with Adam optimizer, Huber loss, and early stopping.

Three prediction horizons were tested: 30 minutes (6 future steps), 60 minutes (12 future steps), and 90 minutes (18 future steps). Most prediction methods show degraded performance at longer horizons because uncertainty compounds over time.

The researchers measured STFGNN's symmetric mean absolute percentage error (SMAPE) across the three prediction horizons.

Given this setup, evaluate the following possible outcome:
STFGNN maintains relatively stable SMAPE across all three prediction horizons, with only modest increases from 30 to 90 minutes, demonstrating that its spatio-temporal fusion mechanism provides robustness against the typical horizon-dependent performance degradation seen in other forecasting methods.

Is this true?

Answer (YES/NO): YES